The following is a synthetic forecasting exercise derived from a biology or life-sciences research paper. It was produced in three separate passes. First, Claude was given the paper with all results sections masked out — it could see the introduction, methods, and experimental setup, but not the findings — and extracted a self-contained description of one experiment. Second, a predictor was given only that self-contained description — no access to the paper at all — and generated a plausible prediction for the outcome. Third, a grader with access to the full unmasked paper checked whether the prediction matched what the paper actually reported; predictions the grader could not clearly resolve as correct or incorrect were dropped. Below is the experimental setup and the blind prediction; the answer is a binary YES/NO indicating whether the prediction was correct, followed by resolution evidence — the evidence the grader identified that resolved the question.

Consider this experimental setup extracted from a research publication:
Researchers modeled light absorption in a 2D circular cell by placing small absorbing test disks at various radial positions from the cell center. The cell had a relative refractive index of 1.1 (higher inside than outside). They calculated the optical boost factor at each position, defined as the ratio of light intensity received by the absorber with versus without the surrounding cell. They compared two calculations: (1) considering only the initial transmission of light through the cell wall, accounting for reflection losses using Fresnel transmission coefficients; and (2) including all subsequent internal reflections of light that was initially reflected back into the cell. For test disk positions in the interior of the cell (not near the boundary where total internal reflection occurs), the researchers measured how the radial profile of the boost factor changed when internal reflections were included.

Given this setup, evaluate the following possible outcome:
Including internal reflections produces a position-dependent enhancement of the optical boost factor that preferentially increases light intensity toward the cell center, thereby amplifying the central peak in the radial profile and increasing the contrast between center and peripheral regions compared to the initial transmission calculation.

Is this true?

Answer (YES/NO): NO